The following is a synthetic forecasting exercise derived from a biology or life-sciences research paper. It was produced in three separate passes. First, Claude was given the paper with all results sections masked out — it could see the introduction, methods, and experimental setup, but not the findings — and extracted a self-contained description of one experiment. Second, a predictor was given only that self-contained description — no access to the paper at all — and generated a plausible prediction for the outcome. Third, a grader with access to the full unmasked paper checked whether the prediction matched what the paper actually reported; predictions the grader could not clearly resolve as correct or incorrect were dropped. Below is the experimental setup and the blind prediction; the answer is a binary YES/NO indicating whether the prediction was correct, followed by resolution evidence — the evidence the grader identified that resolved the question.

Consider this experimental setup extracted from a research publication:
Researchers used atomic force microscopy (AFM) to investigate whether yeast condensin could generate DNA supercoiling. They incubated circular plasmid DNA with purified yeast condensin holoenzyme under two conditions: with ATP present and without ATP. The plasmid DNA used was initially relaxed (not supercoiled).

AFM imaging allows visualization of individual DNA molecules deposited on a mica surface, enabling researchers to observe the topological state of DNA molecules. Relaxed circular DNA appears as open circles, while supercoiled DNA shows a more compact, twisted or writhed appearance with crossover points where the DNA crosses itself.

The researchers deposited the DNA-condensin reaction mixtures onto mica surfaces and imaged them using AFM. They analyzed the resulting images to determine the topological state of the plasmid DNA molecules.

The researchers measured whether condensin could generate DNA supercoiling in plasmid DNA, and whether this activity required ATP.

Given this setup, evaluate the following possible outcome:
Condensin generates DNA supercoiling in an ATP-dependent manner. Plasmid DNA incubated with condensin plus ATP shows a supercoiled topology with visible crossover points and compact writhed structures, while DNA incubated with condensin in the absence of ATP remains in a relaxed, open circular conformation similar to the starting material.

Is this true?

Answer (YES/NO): YES